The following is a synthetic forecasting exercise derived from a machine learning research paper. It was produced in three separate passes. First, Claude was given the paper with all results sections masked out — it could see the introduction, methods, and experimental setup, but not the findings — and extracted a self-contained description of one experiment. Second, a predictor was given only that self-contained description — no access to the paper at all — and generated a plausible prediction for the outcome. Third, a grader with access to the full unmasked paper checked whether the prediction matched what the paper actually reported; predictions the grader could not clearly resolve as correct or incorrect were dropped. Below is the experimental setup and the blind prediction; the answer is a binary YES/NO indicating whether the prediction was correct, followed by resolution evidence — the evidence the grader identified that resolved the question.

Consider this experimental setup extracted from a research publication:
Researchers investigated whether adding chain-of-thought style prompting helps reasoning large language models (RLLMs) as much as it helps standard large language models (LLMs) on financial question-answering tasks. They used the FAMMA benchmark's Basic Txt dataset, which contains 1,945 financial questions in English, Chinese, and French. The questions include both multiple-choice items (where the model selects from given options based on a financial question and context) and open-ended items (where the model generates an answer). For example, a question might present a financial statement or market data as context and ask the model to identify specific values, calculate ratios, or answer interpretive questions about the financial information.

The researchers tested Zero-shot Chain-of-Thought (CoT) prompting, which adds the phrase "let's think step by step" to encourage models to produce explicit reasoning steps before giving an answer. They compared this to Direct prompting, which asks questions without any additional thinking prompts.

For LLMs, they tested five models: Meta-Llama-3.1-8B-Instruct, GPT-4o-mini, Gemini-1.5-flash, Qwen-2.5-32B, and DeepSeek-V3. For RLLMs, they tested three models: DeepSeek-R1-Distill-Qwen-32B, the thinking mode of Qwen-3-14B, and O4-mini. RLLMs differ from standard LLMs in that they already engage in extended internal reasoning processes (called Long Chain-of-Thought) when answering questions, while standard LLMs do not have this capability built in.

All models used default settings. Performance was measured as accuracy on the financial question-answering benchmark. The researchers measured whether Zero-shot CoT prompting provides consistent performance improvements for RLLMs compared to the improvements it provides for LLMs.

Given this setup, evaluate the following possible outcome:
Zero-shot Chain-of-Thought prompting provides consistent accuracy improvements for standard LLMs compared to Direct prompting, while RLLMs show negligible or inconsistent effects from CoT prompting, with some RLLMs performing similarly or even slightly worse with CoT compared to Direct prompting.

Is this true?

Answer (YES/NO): YES